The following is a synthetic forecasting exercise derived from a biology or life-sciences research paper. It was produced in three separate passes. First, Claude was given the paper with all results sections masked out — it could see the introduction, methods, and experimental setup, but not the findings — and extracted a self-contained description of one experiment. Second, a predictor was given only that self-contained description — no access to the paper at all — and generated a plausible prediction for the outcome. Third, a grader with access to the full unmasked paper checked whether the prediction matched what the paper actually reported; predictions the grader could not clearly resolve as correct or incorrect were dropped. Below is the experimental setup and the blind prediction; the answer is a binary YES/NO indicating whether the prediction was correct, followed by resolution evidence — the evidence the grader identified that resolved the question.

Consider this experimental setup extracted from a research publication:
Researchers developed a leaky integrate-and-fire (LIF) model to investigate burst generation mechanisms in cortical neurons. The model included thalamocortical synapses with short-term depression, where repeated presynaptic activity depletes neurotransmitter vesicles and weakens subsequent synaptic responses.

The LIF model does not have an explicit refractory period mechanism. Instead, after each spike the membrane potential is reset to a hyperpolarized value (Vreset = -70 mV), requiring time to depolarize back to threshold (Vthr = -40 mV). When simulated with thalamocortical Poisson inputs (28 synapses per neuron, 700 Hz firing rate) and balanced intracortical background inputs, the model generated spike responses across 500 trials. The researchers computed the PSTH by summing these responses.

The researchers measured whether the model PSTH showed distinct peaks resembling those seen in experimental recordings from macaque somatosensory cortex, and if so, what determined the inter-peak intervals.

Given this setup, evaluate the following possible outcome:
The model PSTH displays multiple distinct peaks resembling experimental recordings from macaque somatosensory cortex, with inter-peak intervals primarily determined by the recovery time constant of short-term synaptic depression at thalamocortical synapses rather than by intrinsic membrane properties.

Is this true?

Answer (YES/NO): NO